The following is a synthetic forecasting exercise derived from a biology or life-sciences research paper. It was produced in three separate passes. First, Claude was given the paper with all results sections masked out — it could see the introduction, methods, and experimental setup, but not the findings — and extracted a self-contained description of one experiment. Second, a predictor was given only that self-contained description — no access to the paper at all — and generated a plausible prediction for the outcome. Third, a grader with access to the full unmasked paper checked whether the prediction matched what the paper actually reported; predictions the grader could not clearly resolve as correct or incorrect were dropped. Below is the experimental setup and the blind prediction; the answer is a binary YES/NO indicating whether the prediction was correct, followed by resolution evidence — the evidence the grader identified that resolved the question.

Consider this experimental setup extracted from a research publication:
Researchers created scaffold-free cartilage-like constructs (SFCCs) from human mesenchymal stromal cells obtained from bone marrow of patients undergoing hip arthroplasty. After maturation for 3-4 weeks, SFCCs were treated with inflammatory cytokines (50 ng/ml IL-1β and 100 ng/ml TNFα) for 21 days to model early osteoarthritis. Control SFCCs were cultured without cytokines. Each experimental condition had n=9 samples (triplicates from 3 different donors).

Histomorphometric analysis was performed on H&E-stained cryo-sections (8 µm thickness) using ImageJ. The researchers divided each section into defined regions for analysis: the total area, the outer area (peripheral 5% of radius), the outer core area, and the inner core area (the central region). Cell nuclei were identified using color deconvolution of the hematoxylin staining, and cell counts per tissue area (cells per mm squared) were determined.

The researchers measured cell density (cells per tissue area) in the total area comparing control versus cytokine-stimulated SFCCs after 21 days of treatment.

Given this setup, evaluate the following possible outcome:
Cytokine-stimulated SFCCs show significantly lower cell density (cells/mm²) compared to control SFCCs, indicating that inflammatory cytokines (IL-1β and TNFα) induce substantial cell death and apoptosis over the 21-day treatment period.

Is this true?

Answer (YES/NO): YES